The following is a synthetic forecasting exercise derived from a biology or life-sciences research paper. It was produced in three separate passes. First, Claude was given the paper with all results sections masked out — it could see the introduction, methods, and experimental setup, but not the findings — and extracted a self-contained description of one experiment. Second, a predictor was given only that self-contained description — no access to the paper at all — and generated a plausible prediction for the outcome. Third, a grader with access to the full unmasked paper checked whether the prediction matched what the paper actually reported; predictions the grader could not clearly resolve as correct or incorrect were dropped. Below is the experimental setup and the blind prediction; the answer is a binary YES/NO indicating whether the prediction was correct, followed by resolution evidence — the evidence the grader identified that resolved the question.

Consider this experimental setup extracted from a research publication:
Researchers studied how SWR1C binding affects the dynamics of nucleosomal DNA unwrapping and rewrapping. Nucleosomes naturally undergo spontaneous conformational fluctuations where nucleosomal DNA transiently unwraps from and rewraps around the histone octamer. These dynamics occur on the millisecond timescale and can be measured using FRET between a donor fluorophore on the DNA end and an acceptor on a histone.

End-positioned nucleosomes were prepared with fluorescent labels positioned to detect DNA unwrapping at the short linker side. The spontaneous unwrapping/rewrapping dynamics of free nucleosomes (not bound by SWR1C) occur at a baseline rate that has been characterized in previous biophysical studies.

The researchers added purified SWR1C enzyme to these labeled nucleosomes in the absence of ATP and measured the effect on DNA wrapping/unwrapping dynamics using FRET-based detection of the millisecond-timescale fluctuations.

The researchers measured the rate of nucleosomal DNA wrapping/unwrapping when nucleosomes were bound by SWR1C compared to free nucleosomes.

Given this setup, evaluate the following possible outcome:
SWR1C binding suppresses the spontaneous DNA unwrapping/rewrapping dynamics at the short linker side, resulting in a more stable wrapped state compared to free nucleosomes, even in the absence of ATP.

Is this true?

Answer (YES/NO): NO